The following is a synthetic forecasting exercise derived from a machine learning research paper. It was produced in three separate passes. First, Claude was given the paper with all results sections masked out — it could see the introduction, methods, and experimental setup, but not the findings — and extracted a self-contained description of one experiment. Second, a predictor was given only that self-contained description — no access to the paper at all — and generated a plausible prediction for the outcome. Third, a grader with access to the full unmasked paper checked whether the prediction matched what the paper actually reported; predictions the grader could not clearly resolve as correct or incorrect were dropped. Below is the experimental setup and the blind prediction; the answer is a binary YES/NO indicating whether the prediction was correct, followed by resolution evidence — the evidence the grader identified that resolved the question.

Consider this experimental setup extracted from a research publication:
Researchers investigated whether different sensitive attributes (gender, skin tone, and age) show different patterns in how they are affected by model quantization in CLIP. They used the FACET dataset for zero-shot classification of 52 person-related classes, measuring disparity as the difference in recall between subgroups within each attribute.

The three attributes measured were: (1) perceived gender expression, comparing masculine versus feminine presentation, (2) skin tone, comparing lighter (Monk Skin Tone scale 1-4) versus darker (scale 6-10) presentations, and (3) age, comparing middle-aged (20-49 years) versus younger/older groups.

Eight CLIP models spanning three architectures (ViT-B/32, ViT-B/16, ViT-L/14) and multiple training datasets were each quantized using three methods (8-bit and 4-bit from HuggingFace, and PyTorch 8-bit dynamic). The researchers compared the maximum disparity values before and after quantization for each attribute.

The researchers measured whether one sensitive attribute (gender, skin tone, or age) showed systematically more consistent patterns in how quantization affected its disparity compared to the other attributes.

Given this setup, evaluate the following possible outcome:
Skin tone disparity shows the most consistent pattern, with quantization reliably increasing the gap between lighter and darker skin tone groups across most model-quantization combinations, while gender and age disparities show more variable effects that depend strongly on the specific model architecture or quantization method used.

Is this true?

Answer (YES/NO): NO